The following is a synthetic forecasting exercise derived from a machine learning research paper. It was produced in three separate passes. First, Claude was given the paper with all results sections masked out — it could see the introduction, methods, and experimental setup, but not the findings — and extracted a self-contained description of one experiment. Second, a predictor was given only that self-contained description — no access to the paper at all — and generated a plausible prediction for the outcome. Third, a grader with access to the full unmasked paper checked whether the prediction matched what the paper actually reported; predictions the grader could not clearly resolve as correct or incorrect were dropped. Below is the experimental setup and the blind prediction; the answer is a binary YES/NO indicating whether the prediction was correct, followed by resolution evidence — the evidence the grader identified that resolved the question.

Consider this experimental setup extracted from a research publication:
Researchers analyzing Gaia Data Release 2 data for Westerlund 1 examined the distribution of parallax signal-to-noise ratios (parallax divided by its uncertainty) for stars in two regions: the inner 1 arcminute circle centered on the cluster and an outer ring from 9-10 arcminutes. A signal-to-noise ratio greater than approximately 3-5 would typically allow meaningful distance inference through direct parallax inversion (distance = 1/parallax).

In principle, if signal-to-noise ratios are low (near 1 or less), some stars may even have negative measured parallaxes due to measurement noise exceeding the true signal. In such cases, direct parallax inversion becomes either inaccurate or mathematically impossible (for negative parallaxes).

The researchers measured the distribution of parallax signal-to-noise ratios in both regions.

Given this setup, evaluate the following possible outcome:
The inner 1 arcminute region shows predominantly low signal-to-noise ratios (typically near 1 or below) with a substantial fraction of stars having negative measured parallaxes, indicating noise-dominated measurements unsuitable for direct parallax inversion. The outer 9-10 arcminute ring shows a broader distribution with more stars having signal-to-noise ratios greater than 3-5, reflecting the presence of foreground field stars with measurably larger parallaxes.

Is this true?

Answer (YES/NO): NO